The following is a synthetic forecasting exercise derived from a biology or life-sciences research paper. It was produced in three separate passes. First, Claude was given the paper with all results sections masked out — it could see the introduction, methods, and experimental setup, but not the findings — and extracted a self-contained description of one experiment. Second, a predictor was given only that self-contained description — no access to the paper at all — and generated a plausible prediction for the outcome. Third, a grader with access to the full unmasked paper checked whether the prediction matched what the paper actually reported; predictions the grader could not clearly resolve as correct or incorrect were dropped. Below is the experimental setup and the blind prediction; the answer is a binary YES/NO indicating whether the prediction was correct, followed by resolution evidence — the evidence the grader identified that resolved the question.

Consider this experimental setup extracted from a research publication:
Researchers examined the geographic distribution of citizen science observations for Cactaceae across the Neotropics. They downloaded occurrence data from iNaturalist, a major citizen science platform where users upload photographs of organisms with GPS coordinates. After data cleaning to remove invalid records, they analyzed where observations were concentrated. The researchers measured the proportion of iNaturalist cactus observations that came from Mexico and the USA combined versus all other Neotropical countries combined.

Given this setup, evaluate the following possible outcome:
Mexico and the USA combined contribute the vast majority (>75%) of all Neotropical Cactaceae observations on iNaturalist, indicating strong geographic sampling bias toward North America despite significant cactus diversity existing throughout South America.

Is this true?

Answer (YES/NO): YES